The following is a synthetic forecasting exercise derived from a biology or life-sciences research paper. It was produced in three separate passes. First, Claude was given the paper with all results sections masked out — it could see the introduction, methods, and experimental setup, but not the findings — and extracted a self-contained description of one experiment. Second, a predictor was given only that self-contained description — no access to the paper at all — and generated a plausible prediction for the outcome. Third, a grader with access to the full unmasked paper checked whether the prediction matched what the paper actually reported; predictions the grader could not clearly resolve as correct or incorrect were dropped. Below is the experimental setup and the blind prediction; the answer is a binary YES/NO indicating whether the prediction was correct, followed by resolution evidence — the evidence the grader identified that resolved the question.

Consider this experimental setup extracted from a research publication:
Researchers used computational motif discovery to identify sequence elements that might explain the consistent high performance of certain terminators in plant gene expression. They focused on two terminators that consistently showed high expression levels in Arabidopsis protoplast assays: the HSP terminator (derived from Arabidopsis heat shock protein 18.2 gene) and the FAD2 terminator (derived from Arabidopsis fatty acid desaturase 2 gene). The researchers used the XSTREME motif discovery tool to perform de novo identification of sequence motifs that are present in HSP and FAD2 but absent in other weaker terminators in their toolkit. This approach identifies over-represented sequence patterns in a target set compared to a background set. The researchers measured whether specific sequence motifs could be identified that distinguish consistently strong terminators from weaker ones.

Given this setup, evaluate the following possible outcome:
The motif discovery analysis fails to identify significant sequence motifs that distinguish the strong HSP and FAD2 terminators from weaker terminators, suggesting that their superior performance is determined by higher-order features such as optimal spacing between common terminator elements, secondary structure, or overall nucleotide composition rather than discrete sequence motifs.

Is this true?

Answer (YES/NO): NO